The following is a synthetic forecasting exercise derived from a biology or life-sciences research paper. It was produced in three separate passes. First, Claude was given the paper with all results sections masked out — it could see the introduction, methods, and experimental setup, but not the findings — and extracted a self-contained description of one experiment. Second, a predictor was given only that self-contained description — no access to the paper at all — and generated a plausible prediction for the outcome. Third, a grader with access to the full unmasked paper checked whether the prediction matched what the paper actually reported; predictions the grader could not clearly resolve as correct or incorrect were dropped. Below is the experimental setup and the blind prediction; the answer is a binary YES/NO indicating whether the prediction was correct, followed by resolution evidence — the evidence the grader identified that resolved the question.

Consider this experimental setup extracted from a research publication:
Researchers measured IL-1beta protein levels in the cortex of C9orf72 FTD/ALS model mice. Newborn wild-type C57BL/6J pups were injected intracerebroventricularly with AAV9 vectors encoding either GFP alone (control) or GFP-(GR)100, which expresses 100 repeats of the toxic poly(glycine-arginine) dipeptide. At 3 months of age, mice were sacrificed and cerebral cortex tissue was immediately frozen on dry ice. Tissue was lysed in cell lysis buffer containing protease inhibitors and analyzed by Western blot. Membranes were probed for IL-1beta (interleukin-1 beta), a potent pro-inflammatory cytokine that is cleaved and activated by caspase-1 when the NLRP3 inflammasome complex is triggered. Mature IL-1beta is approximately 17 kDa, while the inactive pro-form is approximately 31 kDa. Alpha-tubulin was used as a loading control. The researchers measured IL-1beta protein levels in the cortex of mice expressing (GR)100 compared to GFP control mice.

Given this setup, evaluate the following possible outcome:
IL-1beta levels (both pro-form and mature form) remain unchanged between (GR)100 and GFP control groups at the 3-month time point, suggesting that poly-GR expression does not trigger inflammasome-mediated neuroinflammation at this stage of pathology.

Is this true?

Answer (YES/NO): NO